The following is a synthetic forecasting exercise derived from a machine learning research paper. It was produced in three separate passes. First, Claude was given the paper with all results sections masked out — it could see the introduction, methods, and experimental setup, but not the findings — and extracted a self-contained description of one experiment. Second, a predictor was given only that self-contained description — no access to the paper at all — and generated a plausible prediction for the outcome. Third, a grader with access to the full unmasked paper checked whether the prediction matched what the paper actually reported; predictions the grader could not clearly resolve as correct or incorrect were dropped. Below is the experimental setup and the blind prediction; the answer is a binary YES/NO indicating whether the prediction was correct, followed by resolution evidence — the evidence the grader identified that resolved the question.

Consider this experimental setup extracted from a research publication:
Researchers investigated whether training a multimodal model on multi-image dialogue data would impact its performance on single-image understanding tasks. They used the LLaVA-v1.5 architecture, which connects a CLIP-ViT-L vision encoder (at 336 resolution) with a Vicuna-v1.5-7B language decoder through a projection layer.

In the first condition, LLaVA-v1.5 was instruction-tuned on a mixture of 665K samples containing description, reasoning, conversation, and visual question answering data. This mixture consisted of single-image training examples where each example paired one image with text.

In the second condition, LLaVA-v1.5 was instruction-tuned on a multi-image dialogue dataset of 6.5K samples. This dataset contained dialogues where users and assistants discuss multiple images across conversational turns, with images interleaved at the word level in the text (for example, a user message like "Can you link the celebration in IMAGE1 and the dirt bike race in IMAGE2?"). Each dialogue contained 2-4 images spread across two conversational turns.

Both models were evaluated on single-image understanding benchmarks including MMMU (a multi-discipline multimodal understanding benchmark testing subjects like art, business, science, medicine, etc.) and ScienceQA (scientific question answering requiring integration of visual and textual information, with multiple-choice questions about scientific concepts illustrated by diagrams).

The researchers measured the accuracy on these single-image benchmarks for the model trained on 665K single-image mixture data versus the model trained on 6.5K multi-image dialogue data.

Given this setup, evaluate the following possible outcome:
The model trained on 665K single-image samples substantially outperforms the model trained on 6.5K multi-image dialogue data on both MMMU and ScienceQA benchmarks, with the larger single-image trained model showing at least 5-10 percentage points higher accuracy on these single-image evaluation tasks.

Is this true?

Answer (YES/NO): NO